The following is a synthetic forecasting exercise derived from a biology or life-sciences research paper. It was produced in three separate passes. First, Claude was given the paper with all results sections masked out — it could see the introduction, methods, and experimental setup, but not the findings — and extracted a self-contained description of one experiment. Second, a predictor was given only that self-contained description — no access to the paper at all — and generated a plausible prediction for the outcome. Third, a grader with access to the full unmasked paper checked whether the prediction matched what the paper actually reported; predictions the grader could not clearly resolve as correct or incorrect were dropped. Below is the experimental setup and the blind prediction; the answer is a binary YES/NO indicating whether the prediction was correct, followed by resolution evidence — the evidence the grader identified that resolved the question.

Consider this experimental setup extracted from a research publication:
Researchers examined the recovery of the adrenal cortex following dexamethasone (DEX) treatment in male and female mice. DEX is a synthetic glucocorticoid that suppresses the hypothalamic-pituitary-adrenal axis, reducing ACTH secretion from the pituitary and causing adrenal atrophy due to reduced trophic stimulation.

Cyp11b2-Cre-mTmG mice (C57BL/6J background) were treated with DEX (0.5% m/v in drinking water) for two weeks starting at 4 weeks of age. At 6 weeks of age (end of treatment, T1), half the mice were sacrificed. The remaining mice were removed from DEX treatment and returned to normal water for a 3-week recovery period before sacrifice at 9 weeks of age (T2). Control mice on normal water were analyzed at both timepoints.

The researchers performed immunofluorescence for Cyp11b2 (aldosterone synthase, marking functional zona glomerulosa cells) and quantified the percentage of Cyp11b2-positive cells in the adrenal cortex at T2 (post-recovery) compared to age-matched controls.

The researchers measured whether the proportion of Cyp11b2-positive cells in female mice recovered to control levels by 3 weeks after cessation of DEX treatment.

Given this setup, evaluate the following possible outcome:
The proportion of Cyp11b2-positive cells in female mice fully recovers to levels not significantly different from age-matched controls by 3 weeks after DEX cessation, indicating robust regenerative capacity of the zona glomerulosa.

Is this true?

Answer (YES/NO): NO